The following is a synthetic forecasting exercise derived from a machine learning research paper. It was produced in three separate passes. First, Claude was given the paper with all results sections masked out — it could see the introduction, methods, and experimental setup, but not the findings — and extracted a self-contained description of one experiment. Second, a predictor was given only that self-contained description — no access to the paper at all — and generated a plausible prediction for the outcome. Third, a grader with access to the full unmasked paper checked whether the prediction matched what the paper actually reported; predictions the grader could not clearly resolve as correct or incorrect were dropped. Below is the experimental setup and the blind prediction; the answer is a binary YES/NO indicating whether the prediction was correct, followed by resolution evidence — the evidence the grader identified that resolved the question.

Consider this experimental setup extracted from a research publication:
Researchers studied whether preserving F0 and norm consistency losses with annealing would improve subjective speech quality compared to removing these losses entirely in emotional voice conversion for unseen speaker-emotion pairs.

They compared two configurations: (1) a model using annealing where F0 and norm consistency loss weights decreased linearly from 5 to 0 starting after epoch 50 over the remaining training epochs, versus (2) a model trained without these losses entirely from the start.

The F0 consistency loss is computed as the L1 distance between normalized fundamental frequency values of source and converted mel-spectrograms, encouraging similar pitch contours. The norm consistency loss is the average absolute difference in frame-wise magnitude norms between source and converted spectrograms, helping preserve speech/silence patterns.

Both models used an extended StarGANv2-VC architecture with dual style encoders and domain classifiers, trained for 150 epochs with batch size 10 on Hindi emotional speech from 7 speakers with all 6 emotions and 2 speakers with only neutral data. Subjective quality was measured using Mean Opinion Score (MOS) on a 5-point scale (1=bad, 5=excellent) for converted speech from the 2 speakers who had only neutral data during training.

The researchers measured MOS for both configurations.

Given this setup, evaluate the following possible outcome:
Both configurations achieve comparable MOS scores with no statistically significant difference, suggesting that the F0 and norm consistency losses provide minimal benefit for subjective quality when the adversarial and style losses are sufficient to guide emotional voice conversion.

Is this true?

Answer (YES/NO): NO